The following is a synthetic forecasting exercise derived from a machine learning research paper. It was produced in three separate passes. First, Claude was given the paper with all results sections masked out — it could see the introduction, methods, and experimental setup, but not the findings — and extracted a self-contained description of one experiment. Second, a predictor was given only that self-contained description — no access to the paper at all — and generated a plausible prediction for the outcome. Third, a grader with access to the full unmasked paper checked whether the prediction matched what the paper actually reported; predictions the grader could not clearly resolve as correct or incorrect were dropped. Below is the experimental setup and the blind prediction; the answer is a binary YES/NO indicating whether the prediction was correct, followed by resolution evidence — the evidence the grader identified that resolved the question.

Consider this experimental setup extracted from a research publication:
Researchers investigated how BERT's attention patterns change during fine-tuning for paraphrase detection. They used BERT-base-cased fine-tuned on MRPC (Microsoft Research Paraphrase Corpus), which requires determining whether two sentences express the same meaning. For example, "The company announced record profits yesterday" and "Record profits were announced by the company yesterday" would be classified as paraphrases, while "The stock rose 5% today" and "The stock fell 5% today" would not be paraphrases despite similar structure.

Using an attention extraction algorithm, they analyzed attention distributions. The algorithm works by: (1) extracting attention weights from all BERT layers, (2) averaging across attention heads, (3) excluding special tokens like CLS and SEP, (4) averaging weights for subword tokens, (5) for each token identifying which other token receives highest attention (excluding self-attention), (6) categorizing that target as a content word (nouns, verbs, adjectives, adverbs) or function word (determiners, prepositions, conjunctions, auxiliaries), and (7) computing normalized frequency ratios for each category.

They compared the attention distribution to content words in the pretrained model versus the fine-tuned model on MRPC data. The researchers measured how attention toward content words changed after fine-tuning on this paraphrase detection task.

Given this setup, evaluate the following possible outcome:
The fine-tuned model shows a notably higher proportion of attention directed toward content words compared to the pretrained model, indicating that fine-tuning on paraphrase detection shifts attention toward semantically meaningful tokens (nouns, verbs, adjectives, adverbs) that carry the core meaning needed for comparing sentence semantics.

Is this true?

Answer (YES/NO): NO